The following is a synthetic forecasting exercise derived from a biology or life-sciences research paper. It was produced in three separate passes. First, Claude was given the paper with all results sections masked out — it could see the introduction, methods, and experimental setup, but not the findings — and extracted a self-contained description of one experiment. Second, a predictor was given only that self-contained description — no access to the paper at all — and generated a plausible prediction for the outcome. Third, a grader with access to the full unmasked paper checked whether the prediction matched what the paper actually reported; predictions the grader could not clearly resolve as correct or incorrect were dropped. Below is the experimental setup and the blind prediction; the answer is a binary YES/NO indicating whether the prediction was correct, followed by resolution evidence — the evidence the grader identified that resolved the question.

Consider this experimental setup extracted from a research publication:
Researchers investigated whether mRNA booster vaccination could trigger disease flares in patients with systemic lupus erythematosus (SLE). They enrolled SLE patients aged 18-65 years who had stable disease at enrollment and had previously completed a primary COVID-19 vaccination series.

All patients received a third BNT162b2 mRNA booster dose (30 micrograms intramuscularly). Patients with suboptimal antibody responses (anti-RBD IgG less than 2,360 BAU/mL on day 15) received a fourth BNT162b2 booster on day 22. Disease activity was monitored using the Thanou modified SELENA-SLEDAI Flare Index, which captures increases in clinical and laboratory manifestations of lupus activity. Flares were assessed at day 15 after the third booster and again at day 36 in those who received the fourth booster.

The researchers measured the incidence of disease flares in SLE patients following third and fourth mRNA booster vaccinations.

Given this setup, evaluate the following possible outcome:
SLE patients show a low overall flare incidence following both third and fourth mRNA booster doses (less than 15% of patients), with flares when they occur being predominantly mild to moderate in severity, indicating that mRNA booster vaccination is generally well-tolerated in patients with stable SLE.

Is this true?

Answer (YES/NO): NO